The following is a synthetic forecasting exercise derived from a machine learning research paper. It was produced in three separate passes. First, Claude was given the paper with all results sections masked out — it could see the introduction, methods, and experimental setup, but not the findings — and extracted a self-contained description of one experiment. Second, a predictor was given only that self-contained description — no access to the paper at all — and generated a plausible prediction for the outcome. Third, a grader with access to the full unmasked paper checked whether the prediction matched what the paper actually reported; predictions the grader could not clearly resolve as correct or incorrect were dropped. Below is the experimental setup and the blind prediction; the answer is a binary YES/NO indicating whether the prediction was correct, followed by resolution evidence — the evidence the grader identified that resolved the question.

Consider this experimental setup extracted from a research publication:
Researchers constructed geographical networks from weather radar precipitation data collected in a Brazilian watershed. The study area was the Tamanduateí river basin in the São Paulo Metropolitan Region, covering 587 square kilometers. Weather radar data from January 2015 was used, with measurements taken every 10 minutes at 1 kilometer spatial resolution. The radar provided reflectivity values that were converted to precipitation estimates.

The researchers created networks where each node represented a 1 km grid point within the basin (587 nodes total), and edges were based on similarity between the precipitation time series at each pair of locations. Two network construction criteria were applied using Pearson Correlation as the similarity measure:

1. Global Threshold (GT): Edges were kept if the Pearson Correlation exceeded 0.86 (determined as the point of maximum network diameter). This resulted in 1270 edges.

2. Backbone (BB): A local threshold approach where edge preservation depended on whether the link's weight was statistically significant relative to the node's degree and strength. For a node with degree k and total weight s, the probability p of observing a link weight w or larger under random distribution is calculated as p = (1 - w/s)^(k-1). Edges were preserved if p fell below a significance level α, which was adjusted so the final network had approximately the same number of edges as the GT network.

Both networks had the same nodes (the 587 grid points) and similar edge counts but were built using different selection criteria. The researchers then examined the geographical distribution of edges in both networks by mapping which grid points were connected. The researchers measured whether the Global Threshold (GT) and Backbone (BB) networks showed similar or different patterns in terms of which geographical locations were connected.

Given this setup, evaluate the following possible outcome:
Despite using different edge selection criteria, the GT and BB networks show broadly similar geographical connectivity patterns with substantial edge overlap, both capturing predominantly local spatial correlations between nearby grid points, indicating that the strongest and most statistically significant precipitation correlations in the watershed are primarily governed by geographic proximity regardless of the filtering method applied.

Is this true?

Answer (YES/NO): NO